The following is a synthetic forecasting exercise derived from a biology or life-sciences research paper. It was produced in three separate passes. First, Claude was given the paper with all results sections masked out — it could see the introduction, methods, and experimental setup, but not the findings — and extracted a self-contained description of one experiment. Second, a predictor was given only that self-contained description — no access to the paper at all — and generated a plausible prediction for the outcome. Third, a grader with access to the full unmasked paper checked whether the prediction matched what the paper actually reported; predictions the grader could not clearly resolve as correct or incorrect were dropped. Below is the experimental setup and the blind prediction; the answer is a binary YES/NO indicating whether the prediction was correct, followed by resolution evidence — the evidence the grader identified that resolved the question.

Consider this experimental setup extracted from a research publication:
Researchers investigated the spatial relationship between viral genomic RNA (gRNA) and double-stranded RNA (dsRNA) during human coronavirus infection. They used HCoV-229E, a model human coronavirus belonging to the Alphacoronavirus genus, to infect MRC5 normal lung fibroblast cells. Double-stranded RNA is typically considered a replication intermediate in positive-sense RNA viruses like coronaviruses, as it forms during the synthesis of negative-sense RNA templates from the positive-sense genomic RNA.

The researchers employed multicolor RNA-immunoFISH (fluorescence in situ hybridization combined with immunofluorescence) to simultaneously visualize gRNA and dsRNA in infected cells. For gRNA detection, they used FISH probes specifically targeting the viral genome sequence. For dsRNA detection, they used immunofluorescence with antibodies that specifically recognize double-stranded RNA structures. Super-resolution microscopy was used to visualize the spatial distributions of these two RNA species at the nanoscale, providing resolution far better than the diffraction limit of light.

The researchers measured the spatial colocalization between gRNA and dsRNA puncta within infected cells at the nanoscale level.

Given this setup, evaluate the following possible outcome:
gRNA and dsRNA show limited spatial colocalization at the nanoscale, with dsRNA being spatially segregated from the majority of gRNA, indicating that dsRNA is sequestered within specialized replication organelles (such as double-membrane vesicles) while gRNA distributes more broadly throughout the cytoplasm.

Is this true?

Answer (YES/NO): YES